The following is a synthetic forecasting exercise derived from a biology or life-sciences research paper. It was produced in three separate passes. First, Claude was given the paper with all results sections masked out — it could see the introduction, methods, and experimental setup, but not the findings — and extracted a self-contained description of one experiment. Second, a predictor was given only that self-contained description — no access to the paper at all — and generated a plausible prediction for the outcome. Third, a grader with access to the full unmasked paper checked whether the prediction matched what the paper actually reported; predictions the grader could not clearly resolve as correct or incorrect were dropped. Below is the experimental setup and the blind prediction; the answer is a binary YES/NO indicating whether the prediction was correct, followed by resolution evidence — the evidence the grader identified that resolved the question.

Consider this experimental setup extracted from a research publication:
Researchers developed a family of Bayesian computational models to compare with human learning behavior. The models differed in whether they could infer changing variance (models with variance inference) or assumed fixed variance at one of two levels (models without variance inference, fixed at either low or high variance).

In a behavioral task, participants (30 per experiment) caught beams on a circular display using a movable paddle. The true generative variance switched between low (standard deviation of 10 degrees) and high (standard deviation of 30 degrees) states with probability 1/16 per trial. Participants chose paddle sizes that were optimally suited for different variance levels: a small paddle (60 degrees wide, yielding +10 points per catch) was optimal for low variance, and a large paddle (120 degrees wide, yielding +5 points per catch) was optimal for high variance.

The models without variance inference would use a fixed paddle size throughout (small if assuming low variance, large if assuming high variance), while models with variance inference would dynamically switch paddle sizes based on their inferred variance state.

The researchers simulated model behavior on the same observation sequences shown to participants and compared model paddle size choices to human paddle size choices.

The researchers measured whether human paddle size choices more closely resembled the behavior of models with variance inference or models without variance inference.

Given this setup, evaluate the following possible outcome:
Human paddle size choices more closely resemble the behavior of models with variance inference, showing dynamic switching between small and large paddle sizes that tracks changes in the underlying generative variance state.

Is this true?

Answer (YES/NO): YES